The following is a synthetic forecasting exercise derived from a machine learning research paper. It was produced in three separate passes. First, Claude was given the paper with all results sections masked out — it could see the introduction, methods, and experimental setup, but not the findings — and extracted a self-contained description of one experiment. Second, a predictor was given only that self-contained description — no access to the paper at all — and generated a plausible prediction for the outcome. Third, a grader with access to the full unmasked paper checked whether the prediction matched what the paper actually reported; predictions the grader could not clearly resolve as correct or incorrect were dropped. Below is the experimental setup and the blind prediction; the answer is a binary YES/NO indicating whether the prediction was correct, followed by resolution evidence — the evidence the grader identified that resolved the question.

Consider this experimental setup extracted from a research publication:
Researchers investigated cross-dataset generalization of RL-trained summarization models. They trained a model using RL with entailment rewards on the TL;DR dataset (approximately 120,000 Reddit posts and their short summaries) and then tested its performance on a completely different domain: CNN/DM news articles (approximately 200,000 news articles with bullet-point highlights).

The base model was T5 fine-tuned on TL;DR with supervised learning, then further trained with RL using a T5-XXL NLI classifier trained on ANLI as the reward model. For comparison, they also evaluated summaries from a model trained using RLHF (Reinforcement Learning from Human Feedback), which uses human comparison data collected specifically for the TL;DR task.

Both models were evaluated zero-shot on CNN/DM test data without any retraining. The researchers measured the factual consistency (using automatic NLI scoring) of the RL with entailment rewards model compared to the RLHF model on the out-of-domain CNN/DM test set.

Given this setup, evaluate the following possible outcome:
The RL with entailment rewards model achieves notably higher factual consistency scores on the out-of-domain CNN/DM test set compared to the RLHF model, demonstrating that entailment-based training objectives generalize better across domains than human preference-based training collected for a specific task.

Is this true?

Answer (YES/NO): YES